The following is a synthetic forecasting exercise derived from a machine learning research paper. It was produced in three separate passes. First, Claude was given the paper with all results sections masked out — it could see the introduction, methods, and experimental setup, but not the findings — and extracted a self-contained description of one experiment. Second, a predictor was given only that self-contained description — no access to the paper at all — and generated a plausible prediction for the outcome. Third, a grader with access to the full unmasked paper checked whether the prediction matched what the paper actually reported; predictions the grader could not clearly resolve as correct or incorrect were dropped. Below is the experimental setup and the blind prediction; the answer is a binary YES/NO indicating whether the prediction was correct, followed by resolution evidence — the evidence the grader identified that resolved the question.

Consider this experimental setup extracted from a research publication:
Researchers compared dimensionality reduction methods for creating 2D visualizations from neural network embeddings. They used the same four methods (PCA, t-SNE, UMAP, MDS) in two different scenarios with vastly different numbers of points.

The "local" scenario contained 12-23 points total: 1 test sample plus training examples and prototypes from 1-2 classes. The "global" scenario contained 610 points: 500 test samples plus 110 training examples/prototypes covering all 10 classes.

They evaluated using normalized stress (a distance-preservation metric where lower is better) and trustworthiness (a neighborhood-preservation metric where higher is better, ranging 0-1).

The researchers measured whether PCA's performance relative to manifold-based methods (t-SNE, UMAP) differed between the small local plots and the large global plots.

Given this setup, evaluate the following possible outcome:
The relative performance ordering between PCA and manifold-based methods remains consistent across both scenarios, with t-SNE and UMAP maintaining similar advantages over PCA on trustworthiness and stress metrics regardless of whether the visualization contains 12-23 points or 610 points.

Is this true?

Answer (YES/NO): NO